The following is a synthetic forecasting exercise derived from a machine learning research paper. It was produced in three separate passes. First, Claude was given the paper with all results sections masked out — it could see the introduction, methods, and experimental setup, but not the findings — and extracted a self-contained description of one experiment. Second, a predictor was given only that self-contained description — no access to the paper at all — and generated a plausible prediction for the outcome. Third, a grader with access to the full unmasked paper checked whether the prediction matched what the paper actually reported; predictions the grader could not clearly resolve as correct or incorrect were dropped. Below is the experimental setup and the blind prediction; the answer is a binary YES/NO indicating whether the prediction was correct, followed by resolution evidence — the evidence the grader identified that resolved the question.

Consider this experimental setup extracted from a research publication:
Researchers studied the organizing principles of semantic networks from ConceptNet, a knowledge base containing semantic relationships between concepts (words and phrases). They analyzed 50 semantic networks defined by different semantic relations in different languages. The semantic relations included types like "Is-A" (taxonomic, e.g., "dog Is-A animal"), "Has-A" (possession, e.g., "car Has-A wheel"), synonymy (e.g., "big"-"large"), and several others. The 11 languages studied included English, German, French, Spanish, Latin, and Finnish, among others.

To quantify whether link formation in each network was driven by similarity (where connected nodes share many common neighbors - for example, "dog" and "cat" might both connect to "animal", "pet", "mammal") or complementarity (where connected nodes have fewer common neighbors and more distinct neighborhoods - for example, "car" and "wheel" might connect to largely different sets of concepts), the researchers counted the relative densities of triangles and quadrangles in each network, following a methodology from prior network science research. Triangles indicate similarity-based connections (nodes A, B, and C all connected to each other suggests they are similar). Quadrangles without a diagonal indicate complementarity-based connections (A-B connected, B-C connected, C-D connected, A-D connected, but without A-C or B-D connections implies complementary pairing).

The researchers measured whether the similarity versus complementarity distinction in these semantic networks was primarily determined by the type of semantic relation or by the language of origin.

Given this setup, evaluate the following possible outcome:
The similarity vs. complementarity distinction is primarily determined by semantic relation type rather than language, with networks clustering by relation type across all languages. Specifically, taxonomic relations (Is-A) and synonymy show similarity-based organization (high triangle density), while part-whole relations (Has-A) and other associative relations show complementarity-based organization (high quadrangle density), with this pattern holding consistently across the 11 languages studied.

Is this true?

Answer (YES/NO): NO